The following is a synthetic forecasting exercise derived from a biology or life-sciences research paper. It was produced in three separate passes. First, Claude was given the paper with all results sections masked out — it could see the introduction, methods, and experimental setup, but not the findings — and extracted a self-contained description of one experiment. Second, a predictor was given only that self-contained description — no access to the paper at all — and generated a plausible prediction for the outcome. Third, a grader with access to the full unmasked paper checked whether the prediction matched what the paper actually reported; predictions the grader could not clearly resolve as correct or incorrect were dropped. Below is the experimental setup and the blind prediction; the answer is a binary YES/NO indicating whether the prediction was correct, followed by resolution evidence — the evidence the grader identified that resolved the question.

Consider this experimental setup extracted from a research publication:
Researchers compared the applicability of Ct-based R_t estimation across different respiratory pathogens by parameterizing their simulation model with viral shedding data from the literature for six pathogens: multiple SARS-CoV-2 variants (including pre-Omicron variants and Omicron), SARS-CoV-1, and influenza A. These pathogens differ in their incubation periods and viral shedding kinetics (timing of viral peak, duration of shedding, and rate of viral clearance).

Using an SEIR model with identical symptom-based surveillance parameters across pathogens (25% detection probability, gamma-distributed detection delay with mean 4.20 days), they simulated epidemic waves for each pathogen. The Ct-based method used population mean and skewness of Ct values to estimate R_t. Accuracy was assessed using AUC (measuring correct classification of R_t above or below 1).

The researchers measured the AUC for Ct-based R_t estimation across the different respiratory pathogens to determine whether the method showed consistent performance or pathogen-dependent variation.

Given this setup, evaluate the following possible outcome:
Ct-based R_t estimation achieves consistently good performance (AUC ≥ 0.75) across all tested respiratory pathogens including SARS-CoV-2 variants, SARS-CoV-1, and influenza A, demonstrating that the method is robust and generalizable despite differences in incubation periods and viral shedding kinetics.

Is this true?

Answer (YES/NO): NO